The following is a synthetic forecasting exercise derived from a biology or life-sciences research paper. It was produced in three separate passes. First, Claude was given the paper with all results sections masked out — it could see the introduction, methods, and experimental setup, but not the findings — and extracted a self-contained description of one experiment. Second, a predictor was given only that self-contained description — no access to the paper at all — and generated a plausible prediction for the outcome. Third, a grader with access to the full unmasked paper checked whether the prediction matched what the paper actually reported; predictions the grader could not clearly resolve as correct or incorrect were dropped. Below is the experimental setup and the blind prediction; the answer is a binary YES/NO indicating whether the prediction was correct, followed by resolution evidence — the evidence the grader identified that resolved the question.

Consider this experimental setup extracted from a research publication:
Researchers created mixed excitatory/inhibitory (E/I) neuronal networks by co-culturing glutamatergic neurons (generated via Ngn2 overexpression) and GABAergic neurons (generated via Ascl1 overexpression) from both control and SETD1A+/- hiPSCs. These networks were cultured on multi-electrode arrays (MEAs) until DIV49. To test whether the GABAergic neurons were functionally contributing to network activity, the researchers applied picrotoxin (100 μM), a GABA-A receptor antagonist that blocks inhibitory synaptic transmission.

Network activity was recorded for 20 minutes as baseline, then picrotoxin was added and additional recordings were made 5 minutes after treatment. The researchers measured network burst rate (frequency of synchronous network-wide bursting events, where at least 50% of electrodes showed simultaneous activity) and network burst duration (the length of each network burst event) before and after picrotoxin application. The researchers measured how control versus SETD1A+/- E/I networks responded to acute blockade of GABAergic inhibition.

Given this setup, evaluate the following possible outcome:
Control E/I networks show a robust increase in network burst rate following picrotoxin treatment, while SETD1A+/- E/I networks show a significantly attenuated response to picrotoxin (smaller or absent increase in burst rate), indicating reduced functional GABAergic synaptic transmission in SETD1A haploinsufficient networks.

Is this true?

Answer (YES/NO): NO